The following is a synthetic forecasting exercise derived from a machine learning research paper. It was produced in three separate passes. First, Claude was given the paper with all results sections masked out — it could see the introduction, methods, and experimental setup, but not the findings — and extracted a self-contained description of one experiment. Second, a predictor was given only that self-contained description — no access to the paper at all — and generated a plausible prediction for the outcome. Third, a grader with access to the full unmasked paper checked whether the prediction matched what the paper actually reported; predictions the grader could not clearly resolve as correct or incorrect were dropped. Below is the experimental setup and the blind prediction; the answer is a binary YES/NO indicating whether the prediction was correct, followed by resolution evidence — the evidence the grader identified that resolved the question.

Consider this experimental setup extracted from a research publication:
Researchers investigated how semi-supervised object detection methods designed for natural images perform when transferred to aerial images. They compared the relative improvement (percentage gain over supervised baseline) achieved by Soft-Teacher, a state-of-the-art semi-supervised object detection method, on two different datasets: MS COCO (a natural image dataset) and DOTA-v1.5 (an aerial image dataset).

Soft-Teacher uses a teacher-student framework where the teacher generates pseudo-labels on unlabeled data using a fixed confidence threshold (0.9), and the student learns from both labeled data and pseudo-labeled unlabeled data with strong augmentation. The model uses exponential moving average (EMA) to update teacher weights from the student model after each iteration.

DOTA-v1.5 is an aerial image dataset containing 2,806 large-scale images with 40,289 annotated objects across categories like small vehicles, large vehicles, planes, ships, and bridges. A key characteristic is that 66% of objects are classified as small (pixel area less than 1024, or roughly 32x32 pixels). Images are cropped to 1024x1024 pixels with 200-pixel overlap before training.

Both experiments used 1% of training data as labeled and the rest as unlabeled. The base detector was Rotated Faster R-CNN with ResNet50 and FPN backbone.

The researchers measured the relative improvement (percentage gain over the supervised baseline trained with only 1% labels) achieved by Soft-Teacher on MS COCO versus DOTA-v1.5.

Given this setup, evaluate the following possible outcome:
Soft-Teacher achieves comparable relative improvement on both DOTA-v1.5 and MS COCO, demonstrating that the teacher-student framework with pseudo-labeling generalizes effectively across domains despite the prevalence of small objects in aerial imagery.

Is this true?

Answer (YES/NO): NO